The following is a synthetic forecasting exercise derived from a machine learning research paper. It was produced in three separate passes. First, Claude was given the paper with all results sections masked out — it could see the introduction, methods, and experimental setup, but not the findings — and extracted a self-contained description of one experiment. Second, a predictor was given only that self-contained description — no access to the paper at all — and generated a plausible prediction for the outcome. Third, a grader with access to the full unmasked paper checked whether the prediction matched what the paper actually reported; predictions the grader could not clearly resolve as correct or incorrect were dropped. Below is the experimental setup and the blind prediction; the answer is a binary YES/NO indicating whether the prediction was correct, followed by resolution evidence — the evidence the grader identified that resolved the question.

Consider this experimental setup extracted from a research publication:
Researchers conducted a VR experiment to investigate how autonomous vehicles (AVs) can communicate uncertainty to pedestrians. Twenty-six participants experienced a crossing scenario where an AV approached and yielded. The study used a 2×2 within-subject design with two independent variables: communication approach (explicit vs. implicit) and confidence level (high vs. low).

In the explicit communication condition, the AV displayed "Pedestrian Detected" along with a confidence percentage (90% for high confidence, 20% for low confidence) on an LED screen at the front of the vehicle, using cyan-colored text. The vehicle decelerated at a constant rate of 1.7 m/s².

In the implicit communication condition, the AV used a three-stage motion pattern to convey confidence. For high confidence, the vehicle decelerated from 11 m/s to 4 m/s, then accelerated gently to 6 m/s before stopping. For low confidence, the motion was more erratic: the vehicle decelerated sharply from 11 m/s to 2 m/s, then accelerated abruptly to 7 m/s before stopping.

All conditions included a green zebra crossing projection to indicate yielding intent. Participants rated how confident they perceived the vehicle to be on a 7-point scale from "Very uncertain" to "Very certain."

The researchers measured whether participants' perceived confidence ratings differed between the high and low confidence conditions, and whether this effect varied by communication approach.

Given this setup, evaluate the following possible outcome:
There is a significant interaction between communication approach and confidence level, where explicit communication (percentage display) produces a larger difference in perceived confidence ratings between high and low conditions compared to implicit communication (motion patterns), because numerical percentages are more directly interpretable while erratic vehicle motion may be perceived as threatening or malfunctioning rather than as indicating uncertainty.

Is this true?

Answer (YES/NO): NO